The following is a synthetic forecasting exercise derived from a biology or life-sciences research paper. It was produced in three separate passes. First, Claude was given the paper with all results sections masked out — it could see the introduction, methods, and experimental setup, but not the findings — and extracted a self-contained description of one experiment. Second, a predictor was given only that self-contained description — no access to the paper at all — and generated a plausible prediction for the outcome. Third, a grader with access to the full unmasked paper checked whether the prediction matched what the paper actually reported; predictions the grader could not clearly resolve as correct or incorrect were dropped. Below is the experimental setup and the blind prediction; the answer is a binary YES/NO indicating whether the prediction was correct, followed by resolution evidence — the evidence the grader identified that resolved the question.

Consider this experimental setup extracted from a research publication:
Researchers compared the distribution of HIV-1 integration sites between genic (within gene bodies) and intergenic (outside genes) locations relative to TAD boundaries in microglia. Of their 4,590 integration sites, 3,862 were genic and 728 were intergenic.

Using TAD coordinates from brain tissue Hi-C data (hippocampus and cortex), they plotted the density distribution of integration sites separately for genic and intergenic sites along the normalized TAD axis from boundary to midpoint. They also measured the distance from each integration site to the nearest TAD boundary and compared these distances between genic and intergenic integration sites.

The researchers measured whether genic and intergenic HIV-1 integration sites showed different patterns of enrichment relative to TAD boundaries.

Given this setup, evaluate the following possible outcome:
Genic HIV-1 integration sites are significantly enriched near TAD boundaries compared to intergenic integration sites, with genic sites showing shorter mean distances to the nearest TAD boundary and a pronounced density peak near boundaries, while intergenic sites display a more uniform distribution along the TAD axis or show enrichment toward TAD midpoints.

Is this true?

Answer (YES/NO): YES